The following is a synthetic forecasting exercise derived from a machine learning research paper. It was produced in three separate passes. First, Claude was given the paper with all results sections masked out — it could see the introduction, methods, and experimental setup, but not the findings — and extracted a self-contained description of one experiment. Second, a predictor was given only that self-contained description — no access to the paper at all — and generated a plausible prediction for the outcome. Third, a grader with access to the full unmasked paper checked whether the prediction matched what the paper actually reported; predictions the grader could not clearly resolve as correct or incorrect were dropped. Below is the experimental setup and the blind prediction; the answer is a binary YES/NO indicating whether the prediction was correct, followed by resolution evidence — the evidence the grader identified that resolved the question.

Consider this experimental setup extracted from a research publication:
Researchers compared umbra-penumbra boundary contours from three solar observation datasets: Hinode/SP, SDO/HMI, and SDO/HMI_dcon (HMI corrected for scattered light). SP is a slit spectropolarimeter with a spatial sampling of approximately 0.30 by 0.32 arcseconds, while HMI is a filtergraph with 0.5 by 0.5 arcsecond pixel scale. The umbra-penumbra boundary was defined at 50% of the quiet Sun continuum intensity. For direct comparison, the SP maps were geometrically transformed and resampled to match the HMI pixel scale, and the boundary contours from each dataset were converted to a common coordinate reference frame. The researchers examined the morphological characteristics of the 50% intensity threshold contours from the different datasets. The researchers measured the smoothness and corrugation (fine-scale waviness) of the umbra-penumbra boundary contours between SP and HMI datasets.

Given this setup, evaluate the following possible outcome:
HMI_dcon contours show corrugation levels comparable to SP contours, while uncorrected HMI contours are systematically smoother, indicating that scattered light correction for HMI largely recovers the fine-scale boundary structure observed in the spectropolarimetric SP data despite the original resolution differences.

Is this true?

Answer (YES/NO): NO